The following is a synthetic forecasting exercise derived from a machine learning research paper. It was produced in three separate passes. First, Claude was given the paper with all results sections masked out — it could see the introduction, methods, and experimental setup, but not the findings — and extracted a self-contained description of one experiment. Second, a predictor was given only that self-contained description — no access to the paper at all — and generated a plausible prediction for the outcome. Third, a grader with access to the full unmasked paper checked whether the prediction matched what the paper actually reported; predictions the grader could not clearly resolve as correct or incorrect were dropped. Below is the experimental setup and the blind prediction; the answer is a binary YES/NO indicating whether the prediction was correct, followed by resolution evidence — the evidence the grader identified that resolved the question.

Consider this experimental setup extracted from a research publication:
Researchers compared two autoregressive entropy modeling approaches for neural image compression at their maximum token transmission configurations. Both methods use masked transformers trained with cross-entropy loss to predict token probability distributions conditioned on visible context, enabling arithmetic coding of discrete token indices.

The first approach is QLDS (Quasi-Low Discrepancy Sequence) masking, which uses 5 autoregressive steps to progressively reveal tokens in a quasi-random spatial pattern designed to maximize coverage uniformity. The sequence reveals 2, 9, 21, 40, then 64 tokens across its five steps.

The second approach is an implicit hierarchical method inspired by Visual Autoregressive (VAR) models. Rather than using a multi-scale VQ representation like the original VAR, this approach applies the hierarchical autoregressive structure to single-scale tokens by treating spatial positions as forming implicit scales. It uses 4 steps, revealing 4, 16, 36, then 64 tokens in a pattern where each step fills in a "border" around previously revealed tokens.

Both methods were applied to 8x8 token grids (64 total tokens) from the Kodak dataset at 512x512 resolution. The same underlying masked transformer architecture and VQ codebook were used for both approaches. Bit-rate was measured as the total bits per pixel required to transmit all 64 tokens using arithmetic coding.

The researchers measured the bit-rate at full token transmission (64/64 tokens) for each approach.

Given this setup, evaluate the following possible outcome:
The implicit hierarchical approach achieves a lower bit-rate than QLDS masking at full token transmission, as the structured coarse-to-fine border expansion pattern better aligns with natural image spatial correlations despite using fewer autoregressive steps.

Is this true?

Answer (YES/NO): NO